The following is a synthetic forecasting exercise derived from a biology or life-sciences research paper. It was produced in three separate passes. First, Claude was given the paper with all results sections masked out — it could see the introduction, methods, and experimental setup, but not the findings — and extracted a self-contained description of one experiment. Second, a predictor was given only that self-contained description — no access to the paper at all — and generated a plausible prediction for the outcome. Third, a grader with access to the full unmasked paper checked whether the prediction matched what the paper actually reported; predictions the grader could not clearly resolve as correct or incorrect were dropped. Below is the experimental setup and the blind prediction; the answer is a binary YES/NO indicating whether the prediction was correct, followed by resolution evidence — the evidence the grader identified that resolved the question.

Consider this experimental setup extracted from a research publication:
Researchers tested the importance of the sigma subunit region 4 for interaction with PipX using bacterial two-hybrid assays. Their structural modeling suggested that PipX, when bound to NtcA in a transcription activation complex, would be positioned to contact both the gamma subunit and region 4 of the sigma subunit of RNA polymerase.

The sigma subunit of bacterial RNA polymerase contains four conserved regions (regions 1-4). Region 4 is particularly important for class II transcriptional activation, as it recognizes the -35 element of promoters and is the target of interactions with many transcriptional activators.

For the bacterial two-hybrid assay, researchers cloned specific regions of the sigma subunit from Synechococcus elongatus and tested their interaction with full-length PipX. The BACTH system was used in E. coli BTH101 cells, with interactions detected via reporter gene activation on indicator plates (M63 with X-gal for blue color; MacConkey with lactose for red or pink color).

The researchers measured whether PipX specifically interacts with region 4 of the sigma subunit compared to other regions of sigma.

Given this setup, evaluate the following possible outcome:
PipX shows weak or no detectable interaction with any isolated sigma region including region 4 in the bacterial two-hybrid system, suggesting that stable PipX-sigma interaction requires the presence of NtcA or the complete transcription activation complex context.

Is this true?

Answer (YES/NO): NO